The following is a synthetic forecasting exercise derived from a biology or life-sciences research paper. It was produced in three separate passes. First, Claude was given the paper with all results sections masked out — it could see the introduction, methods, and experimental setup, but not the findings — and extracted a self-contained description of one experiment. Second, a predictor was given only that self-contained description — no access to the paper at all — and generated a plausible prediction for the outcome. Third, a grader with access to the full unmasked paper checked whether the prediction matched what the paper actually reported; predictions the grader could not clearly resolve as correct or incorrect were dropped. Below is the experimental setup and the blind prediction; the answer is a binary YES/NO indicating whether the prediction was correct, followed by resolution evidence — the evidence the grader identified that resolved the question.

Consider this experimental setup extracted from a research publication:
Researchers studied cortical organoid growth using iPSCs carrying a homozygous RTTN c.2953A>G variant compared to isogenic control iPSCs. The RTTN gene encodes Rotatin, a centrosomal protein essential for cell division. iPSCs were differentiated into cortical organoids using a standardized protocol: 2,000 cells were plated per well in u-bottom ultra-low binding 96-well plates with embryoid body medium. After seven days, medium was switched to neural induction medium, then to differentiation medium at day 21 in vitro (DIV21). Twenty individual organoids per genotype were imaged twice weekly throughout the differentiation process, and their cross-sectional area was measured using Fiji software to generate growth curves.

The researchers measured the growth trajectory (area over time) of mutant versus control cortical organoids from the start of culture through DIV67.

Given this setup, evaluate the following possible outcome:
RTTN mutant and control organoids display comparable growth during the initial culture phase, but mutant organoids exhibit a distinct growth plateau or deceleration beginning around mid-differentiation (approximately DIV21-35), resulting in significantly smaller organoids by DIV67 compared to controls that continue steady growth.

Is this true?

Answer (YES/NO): YES